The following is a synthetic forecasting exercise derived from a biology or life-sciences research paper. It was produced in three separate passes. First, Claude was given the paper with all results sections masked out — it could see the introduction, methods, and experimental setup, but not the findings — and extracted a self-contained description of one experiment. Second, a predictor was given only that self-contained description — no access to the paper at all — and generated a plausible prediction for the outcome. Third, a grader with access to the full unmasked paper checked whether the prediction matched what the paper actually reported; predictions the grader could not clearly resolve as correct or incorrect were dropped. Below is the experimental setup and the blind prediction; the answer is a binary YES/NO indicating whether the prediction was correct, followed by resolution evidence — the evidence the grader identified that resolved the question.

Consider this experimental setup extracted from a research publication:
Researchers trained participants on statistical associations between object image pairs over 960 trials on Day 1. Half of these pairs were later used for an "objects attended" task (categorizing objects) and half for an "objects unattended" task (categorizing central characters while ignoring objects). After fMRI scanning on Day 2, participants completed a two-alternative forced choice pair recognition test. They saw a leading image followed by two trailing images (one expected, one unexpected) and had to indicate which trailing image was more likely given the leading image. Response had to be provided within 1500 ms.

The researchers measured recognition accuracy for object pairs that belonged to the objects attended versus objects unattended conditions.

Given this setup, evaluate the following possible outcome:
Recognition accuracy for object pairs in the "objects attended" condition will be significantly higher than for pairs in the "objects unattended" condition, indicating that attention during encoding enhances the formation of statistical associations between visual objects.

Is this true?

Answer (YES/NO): NO